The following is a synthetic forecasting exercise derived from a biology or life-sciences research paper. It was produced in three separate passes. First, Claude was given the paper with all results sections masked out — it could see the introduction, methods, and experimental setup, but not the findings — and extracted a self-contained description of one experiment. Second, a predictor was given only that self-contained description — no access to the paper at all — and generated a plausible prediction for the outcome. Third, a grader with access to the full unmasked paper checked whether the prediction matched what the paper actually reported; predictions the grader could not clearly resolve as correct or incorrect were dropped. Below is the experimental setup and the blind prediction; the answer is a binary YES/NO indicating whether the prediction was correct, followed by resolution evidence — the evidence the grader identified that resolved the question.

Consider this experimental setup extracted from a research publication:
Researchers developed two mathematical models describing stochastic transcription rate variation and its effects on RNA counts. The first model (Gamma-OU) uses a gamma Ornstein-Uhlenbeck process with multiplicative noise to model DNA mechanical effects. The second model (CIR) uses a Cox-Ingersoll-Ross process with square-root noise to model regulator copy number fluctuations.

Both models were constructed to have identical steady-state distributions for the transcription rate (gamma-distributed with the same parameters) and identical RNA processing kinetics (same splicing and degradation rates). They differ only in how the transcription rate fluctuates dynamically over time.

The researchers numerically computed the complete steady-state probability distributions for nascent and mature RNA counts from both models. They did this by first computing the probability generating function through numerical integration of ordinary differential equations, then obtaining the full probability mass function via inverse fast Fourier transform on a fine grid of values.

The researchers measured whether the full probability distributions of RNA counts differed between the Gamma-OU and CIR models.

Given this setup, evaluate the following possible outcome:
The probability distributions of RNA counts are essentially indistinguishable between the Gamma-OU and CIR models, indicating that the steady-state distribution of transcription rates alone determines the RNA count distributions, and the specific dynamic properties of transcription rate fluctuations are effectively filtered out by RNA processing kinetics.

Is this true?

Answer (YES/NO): NO